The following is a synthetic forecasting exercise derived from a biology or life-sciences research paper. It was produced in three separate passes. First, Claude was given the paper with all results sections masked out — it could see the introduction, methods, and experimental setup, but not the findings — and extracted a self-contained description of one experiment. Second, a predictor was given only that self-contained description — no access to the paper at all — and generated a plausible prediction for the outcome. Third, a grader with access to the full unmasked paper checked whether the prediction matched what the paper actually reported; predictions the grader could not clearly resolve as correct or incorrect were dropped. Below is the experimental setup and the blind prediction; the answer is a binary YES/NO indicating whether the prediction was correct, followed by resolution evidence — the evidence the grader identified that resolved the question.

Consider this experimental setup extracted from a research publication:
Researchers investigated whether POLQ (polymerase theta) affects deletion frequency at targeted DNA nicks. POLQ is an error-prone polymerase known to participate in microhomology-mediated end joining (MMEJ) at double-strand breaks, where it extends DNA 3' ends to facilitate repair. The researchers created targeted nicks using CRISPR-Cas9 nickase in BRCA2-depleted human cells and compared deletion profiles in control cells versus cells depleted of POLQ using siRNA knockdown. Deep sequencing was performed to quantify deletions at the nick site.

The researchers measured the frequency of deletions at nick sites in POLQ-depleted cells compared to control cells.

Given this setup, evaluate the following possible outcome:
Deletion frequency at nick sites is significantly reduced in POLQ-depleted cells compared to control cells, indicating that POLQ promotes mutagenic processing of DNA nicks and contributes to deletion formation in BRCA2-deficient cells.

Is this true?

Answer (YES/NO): YES